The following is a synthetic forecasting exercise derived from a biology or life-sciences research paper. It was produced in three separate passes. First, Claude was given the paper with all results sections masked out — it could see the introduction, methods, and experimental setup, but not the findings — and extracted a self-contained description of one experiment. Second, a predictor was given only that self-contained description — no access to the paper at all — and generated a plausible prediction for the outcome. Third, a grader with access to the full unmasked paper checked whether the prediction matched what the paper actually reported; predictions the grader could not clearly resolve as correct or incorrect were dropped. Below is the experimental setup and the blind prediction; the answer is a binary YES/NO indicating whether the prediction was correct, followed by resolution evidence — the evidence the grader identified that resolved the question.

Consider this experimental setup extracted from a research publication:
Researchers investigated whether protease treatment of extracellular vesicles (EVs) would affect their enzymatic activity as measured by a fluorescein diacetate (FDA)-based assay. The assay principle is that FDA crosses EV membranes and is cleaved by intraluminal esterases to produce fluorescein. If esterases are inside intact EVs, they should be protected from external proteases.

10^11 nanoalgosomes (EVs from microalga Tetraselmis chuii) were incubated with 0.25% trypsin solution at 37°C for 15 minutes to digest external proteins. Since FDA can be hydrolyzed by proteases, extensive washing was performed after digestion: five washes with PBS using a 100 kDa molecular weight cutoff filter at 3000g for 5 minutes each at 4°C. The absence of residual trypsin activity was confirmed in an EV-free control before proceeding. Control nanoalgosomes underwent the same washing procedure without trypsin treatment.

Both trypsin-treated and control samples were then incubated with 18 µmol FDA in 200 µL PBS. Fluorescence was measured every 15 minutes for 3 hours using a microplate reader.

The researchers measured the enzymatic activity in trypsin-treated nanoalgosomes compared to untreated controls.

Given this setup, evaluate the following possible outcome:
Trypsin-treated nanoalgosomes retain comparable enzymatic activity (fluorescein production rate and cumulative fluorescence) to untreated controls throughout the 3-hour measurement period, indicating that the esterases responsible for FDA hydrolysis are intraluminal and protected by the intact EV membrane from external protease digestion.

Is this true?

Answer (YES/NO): YES